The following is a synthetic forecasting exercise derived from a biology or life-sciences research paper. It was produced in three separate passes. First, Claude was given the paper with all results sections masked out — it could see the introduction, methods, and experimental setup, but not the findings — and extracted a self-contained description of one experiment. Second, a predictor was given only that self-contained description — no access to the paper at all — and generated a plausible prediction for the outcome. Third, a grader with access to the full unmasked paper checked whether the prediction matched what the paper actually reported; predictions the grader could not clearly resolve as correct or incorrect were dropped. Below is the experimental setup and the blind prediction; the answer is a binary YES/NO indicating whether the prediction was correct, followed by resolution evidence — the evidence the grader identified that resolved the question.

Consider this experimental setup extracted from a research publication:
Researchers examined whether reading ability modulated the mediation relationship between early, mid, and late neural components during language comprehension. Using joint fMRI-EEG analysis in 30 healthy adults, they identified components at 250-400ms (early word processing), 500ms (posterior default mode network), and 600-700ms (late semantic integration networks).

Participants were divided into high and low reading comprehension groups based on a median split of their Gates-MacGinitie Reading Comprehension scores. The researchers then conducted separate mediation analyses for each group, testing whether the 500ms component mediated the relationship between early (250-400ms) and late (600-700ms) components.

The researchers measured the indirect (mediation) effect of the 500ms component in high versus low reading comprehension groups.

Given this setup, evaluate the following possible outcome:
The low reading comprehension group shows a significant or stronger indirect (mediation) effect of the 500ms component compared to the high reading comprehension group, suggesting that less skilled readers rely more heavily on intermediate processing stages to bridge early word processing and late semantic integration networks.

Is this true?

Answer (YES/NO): NO